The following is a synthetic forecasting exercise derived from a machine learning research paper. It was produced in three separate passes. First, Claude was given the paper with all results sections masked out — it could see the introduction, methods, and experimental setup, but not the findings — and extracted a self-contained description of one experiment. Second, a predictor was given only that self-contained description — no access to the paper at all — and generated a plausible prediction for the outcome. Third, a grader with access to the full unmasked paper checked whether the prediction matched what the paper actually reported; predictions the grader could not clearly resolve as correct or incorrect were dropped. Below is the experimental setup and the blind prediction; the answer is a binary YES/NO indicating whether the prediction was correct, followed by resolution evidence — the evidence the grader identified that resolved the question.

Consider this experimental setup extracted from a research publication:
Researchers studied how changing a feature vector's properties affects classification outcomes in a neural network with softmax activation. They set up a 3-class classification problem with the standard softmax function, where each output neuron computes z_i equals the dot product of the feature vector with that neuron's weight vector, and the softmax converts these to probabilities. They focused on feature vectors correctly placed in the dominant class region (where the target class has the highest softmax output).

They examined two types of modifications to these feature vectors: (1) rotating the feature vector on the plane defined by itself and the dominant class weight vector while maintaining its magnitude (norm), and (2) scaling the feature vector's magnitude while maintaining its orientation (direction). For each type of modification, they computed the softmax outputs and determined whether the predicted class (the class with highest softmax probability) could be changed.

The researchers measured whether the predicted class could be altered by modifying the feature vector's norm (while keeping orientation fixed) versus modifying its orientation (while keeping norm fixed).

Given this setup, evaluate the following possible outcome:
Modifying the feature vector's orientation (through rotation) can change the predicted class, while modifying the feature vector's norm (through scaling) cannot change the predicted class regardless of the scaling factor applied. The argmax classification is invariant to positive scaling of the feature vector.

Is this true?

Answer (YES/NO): YES